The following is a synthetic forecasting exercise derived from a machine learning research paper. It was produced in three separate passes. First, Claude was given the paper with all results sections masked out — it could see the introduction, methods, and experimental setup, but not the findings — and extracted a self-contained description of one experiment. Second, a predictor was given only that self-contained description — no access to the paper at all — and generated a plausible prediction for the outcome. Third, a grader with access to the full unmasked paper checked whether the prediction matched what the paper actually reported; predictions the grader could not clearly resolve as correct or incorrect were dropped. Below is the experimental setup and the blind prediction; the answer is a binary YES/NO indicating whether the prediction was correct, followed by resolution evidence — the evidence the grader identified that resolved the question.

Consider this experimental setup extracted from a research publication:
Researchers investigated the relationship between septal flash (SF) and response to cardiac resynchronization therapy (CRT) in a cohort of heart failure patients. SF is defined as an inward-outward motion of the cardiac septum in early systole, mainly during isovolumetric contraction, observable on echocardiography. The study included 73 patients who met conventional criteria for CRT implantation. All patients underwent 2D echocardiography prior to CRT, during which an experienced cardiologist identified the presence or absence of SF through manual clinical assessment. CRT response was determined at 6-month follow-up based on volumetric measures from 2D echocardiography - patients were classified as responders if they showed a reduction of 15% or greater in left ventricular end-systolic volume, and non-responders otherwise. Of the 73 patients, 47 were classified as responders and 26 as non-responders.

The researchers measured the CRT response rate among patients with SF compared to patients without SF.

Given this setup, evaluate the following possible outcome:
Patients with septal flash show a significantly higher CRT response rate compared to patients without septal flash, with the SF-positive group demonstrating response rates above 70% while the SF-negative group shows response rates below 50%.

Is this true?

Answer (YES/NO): NO